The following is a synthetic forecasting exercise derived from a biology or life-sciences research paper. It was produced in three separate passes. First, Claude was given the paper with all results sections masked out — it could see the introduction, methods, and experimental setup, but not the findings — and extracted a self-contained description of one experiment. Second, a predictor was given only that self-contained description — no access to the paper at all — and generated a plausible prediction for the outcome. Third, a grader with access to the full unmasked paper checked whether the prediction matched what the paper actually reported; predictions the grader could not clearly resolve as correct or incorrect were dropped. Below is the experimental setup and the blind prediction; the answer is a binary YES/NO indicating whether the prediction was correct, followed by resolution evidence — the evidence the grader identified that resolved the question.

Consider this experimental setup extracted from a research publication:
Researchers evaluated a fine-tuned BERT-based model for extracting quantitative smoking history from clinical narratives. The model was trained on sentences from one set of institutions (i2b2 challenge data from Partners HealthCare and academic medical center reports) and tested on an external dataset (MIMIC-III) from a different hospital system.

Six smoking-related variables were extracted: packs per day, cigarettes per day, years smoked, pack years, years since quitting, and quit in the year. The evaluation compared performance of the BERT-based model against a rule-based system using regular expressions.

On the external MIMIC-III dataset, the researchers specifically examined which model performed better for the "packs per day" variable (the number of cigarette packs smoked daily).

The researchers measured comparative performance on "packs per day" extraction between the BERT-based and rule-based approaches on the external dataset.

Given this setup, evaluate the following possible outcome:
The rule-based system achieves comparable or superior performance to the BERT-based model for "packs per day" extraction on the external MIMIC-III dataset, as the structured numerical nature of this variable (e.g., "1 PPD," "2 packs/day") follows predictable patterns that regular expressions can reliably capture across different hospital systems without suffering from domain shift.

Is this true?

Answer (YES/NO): NO